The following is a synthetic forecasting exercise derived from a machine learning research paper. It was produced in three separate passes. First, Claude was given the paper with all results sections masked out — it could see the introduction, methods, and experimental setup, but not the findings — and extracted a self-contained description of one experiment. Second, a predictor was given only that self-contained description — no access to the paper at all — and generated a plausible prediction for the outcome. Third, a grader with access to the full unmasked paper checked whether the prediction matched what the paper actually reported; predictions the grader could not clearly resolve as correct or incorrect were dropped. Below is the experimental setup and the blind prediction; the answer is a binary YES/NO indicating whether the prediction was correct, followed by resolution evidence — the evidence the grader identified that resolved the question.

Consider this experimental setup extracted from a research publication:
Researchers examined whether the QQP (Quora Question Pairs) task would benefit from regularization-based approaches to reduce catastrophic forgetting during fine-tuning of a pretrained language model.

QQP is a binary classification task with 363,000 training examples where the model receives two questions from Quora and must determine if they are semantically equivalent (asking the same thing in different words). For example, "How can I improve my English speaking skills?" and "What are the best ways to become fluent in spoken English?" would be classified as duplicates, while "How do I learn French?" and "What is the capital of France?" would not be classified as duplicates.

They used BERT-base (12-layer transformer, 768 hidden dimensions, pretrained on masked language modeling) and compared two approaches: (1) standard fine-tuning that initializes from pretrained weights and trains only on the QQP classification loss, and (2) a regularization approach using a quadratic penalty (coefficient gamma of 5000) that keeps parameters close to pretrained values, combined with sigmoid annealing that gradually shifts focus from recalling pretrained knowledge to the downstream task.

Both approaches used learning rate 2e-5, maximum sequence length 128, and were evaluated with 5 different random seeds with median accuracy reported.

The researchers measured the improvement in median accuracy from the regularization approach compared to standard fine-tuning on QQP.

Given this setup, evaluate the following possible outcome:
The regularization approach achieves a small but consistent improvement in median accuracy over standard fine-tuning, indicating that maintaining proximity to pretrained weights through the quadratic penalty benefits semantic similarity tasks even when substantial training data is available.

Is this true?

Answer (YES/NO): NO